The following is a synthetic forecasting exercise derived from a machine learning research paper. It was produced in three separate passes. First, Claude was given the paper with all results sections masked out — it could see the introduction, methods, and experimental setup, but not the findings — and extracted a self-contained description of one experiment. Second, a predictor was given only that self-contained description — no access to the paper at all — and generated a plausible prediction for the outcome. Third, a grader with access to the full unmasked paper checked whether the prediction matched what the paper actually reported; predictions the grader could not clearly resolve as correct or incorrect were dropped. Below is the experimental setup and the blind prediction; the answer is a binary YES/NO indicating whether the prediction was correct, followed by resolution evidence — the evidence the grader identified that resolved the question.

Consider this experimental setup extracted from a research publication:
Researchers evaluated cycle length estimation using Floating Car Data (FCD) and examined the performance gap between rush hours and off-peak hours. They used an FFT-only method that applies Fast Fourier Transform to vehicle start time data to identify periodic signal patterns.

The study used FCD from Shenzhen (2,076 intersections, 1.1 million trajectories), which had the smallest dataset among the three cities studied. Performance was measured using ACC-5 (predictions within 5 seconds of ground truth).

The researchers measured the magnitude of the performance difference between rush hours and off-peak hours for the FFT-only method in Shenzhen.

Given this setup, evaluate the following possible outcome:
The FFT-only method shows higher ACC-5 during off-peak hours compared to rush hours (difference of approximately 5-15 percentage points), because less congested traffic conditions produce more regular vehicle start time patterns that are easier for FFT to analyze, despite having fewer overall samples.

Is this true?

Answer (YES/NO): NO